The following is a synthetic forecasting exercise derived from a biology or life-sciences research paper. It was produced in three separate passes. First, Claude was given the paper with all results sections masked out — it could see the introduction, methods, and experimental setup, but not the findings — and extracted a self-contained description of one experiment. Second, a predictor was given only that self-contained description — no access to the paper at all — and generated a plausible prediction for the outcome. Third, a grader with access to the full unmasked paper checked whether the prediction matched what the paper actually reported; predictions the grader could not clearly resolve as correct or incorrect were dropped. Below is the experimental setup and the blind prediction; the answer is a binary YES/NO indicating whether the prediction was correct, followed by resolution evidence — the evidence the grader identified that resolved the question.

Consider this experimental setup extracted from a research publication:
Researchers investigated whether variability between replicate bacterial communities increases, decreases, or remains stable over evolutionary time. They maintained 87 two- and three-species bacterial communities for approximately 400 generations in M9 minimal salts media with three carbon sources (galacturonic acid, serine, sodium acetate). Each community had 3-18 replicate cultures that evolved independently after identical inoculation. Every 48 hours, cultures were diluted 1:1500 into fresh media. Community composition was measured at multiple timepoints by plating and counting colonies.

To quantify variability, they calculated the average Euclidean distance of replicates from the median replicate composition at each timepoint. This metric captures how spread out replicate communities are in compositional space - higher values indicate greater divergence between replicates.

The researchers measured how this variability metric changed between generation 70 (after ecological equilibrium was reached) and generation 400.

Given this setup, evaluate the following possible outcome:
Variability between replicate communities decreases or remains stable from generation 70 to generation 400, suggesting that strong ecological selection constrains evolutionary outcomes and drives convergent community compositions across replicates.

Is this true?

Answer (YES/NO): NO